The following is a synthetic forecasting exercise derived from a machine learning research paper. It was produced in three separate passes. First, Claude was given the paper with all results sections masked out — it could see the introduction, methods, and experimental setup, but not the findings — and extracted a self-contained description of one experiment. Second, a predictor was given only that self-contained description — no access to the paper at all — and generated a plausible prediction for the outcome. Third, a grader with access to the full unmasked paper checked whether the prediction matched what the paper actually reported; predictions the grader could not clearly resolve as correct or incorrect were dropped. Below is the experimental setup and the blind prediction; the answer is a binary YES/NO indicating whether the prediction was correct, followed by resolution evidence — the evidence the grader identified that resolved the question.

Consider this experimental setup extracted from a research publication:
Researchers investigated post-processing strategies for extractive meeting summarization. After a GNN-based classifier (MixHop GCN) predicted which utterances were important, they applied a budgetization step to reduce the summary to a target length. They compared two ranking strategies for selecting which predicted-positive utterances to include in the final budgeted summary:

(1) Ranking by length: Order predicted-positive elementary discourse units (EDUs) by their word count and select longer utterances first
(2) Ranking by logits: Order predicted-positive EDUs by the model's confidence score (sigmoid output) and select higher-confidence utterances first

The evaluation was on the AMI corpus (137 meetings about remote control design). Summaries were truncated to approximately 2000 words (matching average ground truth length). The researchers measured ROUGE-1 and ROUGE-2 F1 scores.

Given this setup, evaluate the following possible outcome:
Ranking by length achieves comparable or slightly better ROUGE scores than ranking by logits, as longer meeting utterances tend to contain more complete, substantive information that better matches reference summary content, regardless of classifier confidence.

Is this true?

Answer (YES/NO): YES